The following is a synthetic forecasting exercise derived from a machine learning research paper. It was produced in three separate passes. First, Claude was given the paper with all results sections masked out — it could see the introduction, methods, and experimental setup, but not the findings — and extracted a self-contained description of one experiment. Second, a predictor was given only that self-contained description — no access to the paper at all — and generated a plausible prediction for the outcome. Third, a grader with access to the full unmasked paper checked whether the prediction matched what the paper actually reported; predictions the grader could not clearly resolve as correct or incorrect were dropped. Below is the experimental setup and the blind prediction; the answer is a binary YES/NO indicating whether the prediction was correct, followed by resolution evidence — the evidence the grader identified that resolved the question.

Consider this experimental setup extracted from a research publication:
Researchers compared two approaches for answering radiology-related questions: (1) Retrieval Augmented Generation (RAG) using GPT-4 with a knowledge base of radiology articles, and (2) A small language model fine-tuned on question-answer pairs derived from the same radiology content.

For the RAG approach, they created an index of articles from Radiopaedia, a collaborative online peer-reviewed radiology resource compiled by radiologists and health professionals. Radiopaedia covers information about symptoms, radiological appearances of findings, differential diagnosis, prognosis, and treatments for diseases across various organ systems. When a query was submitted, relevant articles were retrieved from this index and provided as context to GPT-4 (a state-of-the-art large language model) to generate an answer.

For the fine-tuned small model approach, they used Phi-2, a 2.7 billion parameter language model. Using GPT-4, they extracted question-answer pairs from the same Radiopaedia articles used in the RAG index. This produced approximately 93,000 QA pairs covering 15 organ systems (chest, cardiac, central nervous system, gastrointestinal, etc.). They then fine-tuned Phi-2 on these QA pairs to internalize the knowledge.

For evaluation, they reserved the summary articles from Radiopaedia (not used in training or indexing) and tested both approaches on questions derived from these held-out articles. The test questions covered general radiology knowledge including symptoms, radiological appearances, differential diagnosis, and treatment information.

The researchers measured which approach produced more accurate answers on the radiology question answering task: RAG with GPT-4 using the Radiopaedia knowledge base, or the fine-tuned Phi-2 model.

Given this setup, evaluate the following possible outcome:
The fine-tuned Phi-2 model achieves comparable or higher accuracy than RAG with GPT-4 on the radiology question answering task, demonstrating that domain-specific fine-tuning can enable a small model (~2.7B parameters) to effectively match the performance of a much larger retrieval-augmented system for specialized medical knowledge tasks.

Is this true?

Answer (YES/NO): YES